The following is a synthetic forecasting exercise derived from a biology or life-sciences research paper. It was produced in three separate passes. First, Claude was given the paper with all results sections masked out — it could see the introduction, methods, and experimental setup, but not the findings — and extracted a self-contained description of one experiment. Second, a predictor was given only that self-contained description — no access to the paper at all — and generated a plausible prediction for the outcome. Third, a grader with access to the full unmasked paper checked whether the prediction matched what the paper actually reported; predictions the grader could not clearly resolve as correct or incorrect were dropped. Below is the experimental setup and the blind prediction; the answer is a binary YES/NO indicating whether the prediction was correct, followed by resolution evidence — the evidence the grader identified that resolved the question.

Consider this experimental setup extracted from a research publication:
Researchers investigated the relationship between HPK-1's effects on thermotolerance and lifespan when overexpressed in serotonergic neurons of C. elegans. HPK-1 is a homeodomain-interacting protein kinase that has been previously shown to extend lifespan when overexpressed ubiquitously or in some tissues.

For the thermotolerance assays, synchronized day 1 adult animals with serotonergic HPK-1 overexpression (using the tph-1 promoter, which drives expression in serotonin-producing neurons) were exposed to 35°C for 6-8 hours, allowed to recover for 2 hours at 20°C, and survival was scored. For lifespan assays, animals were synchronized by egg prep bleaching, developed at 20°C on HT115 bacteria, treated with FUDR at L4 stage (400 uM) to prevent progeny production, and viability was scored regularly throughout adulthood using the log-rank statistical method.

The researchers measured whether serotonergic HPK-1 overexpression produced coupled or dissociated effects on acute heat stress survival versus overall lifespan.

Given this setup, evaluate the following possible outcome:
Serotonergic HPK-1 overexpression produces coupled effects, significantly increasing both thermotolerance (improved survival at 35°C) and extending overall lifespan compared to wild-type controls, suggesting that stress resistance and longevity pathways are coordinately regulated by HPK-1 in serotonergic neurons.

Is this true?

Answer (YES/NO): NO